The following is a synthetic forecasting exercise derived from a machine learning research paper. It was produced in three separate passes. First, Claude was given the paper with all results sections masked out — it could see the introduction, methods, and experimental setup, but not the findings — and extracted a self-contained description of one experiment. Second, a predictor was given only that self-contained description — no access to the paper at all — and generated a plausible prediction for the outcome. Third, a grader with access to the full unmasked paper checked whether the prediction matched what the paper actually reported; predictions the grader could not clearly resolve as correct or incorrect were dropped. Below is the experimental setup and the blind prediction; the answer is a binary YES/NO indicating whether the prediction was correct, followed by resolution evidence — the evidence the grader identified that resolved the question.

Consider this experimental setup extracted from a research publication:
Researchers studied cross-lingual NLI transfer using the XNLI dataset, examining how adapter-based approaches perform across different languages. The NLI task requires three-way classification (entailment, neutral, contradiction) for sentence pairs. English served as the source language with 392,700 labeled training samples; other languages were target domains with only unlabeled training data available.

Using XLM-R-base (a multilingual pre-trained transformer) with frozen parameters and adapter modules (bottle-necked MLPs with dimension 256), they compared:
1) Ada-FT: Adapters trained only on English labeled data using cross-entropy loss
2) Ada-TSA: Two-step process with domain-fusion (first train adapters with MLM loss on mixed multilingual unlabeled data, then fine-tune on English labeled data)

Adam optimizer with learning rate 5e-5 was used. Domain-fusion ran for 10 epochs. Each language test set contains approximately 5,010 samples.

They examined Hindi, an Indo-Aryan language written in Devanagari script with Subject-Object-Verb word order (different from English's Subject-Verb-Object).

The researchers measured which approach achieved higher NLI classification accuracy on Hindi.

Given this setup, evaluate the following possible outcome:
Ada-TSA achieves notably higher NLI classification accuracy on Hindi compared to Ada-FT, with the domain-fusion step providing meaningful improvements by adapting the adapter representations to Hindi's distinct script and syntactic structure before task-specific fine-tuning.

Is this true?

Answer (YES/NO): NO